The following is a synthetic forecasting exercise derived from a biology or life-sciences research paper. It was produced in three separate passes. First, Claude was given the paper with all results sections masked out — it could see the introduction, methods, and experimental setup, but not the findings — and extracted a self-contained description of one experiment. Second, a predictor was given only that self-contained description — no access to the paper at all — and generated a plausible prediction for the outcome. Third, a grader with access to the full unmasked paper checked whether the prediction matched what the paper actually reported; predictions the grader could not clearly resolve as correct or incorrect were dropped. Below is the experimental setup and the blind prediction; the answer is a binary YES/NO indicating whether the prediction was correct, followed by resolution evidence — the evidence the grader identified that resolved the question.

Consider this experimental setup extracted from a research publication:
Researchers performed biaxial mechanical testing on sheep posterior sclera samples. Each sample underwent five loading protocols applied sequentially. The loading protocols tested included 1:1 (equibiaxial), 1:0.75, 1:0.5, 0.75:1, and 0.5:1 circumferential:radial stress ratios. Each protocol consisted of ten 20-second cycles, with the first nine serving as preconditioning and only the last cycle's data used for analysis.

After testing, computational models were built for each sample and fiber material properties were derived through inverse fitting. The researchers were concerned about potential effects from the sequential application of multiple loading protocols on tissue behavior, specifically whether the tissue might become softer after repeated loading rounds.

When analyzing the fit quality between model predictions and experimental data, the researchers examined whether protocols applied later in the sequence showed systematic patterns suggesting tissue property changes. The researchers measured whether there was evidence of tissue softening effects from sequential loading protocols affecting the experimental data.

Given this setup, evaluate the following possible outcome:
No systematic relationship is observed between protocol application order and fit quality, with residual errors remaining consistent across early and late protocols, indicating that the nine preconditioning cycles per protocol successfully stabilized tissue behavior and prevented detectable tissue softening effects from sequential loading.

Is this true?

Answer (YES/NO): NO